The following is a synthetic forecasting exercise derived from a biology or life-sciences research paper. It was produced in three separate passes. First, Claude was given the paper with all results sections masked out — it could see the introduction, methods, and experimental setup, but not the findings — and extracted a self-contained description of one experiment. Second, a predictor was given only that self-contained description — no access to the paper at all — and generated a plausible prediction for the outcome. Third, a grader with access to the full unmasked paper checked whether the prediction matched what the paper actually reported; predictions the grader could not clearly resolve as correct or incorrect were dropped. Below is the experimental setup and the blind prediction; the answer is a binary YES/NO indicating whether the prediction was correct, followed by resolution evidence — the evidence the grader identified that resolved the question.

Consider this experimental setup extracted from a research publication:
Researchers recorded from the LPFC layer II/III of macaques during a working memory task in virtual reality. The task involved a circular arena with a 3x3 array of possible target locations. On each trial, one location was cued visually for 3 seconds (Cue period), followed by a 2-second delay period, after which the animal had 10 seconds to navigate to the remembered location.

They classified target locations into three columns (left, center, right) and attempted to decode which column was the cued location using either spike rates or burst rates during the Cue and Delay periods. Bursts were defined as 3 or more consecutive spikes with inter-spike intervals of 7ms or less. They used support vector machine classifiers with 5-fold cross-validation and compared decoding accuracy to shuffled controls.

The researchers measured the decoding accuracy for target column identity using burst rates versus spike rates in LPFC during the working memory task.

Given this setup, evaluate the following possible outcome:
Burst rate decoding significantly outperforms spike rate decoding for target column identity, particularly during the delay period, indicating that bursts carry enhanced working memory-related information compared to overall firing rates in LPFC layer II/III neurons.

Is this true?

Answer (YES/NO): NO